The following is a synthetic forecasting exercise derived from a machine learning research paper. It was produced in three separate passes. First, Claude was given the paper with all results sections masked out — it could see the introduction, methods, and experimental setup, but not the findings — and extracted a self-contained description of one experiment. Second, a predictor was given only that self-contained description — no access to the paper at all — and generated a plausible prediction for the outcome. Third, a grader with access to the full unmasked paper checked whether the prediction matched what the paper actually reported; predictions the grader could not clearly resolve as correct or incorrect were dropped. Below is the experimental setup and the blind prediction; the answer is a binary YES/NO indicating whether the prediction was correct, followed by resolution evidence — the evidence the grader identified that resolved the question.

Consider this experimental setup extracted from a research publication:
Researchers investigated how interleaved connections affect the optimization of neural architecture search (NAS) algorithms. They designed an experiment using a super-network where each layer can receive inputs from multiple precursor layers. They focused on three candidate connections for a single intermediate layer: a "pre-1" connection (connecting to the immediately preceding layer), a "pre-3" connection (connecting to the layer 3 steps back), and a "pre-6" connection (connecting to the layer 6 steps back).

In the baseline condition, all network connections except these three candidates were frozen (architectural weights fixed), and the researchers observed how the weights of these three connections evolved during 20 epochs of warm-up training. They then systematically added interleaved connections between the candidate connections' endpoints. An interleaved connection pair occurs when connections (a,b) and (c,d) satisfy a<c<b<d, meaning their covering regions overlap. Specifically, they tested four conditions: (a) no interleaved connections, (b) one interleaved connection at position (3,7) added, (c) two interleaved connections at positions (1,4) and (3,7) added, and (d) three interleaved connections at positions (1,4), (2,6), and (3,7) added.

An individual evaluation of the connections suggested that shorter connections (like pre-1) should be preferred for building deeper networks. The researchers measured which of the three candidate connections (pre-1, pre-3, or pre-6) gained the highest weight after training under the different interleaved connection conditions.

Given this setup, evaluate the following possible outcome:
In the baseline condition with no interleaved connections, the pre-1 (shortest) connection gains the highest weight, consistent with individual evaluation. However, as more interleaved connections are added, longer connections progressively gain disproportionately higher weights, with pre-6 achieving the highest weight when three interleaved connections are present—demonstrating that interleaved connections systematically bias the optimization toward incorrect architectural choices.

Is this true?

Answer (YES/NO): NO